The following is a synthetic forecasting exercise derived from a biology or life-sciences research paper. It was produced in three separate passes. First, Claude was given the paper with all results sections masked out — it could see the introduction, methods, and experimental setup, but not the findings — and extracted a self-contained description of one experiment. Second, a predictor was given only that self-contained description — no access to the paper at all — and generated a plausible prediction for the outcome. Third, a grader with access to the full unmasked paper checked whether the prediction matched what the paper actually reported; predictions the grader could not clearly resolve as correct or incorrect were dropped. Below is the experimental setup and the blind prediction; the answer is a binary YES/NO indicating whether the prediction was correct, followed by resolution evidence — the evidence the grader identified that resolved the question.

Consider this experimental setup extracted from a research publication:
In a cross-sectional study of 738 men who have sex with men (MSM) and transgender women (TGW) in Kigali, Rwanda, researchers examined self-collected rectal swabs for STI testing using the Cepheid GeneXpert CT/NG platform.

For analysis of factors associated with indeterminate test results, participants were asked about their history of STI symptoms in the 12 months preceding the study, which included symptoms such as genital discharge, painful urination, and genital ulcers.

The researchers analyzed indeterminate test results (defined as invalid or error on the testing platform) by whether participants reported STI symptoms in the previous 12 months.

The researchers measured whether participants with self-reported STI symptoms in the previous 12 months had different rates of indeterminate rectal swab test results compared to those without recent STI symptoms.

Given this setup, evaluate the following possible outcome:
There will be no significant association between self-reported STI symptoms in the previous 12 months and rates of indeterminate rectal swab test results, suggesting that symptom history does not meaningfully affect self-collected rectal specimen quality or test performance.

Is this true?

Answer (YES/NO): NO